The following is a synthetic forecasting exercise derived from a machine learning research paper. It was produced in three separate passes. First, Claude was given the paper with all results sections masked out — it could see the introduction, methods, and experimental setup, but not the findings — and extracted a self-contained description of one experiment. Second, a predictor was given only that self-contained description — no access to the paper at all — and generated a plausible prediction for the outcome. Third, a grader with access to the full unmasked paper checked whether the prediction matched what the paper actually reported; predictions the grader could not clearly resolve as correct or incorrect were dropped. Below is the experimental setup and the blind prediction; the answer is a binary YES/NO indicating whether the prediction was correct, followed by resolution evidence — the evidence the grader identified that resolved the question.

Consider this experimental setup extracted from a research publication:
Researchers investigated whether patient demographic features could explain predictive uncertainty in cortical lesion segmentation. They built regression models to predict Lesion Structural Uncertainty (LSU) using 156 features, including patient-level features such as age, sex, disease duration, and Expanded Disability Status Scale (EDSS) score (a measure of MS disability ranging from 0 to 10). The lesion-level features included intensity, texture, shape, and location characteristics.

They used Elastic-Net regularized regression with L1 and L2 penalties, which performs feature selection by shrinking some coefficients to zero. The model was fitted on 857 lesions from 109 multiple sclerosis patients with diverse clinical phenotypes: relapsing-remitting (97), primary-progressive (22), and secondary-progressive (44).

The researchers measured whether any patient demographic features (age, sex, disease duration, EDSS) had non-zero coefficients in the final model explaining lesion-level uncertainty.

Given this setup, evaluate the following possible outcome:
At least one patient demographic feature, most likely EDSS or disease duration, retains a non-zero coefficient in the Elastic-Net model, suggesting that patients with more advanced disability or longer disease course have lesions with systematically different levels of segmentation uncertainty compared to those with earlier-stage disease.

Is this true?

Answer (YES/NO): NO